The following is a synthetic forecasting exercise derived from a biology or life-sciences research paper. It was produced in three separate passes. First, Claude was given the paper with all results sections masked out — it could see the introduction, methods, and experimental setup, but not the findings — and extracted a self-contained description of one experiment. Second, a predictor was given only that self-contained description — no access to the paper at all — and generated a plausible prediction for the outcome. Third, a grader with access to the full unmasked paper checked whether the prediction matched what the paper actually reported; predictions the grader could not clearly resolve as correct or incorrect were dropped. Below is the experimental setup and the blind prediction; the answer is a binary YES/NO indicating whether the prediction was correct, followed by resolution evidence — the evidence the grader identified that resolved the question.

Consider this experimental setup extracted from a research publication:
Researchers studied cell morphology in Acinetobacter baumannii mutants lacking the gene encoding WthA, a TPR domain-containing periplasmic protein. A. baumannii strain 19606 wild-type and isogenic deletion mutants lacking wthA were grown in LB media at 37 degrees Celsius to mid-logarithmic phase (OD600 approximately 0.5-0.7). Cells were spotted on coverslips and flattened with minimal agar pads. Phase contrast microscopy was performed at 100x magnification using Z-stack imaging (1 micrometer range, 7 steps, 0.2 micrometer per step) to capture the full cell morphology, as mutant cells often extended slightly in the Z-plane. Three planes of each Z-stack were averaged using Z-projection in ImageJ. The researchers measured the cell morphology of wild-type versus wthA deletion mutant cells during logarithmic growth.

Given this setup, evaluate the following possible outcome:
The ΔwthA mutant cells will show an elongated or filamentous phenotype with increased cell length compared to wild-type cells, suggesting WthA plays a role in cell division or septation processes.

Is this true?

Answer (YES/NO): YES